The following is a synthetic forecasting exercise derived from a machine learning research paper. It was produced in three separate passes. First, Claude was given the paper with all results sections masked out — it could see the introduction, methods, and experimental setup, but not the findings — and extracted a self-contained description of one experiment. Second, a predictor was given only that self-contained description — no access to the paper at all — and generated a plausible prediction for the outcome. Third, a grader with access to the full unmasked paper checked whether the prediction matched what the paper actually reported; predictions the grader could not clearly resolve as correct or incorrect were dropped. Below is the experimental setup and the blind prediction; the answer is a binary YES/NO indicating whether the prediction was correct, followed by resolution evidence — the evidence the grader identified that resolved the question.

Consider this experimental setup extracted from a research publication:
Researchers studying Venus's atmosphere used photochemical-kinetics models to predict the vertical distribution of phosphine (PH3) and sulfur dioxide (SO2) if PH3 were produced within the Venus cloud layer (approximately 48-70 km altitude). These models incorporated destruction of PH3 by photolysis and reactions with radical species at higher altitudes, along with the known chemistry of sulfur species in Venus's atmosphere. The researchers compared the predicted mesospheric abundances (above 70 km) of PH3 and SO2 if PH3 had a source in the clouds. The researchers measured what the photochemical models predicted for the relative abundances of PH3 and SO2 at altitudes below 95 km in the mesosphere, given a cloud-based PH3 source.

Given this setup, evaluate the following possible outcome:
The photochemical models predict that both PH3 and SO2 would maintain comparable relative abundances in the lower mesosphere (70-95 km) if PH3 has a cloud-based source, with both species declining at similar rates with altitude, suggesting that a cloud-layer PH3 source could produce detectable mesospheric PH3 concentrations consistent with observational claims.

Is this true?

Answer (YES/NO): NO